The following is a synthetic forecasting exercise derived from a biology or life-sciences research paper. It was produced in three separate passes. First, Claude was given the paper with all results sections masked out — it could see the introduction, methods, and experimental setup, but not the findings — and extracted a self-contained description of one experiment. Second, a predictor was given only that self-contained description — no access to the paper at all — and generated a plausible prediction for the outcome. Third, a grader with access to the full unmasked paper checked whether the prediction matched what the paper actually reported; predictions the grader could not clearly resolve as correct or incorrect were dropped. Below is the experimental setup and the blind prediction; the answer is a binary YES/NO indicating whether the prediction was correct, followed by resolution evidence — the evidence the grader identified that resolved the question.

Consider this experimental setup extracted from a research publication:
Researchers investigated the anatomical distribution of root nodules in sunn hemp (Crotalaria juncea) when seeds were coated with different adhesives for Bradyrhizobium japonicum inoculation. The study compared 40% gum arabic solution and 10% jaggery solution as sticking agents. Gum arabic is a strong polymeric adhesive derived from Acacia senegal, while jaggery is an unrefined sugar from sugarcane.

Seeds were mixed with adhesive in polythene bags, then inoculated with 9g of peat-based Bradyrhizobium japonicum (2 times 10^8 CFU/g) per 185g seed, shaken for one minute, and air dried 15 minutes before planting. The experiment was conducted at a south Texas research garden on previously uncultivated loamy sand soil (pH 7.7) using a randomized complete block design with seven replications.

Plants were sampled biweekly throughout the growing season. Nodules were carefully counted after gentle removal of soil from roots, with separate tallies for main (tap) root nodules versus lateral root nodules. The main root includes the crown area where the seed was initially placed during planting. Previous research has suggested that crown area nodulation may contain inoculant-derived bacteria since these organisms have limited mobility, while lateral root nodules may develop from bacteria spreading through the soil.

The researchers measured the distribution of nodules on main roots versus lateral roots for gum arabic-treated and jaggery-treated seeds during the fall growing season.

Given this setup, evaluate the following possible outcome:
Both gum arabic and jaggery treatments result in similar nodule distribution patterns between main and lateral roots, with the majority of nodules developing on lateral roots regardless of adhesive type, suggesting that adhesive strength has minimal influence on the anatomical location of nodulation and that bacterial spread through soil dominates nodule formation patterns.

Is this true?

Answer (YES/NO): NO